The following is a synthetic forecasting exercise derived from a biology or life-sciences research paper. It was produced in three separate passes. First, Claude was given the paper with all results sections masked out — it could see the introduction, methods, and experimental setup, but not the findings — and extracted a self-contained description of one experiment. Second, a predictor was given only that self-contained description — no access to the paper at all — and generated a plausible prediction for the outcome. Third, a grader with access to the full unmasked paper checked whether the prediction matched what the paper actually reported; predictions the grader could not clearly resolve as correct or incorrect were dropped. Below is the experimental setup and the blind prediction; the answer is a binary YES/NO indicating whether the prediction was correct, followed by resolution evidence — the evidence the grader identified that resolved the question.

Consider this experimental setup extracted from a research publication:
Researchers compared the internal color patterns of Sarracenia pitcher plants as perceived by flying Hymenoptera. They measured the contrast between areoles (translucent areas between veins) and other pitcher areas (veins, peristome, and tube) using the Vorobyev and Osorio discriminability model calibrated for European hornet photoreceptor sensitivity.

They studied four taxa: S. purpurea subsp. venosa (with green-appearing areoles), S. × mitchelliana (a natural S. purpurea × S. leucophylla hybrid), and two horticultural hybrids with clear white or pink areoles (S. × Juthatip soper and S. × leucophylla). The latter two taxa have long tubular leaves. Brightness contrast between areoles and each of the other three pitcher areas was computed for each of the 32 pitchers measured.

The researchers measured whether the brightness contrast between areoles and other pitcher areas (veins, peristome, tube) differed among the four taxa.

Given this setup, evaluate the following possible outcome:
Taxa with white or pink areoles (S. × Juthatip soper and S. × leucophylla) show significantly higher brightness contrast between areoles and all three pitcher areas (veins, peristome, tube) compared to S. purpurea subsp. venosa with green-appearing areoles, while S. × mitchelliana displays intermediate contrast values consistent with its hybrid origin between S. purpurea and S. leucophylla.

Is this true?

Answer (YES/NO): NO